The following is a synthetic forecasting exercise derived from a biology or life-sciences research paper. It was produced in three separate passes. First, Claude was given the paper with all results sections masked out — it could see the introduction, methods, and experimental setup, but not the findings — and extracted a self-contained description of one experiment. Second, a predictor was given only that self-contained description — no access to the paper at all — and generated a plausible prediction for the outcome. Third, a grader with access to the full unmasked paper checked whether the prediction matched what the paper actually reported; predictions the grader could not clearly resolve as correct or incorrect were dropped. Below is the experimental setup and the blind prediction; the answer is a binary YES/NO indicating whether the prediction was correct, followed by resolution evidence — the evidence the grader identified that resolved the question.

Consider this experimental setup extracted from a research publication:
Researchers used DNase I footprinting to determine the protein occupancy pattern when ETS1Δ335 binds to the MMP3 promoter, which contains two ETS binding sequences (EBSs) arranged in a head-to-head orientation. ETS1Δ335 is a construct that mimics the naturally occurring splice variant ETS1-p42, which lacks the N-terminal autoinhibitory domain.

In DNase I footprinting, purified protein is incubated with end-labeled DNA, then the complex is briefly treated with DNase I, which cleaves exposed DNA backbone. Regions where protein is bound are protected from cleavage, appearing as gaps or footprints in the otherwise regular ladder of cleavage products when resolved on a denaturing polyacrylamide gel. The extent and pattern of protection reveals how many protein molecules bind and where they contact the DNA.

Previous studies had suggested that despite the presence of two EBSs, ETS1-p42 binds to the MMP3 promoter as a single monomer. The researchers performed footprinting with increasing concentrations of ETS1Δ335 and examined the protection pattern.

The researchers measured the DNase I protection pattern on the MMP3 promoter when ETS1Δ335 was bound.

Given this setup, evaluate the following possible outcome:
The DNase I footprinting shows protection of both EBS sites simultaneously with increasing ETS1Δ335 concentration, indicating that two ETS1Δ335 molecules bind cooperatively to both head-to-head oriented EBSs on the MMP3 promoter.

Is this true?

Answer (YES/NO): YES